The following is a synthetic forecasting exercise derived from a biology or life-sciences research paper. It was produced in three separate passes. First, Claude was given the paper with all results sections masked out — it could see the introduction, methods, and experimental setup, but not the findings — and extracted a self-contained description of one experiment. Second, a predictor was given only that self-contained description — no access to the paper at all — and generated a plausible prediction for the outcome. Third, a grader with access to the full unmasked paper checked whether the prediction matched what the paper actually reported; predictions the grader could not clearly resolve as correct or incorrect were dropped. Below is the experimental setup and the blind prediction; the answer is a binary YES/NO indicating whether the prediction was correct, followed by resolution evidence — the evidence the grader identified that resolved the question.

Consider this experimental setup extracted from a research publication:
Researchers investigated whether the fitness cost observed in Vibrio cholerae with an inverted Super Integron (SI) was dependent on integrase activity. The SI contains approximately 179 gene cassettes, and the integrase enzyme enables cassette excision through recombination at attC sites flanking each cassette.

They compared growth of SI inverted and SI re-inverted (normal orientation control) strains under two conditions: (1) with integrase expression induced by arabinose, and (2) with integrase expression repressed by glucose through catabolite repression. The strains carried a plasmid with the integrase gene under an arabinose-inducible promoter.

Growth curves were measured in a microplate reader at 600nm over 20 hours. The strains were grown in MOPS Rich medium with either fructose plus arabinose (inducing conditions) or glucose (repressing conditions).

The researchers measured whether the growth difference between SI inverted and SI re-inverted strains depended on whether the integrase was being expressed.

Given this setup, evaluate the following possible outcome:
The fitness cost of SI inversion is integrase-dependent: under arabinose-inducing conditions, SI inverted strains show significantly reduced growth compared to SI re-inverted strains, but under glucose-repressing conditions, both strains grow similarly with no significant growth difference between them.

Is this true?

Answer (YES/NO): YES